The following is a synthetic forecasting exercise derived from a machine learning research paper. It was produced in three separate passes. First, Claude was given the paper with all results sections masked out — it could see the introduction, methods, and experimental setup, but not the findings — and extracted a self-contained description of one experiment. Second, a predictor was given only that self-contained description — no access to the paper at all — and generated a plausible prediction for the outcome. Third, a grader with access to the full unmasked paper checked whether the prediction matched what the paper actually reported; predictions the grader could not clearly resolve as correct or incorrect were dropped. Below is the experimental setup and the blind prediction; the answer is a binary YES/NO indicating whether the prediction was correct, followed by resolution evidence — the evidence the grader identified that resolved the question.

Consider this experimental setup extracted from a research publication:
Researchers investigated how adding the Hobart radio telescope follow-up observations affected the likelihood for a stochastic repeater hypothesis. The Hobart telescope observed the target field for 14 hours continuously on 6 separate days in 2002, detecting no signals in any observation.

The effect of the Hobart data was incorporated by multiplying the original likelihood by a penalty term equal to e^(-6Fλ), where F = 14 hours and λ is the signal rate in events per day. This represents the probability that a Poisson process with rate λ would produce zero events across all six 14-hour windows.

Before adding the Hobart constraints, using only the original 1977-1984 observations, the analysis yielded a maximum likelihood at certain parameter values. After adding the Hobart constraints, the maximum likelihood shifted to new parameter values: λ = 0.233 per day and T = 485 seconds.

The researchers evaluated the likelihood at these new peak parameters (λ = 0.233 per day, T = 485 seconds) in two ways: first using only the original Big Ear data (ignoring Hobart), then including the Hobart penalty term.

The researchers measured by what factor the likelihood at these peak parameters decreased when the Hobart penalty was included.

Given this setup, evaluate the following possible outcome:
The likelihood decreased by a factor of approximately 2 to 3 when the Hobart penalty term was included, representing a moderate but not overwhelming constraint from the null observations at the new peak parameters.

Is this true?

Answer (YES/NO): YES